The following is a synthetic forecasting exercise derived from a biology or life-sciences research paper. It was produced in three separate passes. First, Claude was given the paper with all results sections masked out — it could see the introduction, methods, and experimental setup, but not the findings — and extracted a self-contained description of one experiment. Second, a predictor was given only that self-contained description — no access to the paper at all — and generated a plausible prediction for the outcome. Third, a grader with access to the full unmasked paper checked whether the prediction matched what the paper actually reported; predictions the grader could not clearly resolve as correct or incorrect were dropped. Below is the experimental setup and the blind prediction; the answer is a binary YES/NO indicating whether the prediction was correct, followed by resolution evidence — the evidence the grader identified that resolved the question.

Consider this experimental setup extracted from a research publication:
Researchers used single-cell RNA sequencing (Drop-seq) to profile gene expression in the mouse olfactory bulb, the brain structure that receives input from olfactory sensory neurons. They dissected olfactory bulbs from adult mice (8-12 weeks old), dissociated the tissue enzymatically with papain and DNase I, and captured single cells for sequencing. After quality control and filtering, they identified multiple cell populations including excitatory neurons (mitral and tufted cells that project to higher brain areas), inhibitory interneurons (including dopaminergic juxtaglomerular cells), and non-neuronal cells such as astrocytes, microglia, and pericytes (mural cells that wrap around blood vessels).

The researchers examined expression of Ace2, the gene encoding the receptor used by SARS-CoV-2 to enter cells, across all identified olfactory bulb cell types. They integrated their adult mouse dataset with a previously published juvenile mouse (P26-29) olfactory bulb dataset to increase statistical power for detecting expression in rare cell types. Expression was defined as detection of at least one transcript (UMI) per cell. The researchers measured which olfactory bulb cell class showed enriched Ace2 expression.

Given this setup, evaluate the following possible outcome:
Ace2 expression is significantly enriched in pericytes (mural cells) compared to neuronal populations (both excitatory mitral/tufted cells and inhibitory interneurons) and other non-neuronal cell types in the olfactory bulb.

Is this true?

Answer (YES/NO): YES